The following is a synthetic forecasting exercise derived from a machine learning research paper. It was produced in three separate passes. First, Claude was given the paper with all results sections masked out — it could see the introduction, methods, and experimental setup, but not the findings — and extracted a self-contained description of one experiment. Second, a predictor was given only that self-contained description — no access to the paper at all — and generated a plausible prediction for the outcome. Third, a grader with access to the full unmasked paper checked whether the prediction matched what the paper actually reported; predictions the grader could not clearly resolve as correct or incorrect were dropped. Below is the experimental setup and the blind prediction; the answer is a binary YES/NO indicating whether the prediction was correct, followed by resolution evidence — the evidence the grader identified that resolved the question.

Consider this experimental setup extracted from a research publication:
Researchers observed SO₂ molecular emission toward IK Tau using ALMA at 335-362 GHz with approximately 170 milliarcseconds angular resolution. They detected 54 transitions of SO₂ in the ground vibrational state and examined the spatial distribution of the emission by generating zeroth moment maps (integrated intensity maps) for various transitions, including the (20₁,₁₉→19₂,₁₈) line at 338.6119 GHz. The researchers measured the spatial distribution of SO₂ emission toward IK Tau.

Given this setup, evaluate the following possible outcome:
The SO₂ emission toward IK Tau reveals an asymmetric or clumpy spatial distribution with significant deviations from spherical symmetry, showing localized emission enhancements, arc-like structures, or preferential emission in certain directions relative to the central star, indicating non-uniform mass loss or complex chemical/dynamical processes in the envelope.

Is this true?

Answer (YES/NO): NO